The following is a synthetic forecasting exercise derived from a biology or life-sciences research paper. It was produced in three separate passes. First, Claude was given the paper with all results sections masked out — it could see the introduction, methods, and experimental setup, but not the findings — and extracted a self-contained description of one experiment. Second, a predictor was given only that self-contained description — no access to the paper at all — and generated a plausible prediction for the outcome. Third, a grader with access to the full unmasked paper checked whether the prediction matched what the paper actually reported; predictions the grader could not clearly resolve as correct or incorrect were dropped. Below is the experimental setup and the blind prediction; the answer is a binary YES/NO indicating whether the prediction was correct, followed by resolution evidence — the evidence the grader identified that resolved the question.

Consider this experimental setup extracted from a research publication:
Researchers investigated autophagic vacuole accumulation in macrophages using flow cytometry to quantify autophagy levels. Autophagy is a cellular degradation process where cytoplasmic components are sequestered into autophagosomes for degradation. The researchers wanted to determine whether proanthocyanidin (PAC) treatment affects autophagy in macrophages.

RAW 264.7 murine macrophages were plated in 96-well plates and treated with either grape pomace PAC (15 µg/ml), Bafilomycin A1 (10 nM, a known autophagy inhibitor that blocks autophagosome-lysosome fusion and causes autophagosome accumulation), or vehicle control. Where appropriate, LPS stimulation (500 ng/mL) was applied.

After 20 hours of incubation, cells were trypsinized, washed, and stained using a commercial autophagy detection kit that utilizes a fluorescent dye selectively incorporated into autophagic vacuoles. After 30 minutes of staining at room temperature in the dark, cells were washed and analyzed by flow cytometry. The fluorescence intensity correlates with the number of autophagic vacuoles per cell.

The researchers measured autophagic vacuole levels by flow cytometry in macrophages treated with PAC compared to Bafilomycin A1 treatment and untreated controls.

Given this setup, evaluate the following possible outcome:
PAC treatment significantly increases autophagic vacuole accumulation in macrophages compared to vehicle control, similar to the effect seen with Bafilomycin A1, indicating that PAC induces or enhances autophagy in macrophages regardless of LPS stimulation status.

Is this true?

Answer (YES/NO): NO